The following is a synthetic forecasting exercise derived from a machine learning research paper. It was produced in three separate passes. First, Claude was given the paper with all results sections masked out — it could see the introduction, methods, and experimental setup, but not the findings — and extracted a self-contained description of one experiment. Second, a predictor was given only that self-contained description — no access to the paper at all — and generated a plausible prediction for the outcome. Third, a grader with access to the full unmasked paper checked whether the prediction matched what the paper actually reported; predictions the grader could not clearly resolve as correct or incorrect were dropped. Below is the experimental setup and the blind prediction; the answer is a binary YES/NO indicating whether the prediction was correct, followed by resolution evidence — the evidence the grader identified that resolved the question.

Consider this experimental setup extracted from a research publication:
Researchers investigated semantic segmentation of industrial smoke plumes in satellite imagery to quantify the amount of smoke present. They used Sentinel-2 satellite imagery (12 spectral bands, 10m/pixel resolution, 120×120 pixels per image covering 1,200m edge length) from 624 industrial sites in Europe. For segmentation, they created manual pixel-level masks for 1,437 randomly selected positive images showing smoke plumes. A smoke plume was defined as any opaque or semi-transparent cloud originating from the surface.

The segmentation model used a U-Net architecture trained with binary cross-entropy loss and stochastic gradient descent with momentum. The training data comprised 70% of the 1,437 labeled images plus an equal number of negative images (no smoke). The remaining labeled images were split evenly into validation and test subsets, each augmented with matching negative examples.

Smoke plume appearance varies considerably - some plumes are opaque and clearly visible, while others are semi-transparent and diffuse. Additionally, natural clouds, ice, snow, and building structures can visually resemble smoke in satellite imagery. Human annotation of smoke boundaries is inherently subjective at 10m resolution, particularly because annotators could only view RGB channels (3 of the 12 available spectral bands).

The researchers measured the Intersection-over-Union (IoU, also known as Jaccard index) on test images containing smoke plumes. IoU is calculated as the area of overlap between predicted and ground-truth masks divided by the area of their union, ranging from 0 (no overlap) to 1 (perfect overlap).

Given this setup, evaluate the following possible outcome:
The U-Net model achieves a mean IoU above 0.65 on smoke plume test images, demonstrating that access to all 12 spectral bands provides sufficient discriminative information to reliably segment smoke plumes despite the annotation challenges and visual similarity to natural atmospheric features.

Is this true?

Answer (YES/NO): NO